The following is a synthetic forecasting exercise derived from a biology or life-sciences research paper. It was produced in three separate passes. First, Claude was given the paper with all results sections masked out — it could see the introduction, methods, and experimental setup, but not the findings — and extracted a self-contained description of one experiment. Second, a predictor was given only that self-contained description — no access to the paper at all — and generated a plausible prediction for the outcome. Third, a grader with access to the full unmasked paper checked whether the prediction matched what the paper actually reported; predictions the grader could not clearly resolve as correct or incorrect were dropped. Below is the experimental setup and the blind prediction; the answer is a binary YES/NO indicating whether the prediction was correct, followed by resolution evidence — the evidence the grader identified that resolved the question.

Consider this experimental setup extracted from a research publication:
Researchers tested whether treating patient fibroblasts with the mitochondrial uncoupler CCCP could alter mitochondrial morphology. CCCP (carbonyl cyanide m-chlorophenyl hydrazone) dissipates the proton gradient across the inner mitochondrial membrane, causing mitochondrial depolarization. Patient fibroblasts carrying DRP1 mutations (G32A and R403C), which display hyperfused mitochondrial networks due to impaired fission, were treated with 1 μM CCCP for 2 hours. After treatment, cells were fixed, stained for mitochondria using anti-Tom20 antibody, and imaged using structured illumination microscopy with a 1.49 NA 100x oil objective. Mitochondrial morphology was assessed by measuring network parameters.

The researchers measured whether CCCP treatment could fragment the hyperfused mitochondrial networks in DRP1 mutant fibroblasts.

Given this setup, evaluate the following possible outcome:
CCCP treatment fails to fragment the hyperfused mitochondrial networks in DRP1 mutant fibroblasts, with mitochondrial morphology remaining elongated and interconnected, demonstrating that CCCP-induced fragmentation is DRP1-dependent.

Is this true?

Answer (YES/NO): NO